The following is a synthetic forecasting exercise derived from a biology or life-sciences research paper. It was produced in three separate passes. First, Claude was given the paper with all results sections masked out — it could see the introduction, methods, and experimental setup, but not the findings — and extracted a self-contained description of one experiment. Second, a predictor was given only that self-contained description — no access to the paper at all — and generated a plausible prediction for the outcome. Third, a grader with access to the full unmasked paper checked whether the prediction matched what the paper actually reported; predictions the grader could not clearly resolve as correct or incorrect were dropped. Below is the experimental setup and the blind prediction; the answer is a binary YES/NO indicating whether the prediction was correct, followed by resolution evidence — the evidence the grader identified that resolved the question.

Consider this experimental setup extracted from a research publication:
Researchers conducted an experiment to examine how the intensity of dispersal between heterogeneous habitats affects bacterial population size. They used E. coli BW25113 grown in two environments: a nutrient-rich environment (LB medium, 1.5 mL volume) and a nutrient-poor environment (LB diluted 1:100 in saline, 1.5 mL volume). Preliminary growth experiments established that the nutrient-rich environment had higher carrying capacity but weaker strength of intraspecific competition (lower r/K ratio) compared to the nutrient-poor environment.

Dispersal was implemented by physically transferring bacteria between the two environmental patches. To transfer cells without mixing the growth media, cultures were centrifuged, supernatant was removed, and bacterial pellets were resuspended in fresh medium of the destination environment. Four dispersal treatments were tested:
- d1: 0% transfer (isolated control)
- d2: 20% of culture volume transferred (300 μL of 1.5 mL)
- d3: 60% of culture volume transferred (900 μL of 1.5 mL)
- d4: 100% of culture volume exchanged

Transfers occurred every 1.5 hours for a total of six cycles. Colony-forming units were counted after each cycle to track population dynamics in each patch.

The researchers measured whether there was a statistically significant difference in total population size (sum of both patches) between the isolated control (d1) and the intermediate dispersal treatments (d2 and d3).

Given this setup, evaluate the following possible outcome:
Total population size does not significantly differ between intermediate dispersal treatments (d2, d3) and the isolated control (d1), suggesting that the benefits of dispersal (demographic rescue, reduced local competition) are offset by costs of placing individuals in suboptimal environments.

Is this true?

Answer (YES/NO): NO